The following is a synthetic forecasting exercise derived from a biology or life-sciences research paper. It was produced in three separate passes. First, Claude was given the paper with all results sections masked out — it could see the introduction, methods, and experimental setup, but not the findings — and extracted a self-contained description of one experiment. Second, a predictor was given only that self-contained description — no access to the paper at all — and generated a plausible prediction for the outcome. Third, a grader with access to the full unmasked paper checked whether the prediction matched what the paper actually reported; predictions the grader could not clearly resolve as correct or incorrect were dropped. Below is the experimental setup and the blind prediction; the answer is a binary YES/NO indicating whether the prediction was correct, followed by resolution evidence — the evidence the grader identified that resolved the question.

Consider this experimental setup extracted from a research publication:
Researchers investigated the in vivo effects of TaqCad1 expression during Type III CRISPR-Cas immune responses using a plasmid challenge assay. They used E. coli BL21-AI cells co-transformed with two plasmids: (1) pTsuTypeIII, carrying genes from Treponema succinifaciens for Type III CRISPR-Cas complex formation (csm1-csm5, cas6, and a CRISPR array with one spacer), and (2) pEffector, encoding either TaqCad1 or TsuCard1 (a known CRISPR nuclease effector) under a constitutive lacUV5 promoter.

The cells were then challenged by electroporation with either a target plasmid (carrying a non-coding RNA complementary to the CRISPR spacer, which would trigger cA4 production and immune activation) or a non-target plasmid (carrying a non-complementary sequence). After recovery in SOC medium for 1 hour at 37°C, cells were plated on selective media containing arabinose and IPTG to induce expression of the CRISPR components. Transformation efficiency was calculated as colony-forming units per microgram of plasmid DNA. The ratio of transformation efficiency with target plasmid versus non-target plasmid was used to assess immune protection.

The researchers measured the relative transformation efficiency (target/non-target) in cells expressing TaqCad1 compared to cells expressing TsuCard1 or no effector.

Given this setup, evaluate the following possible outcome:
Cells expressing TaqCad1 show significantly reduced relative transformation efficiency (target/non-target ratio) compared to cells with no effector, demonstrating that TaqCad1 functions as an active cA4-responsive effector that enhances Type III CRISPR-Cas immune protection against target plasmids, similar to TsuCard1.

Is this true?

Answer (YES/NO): NO